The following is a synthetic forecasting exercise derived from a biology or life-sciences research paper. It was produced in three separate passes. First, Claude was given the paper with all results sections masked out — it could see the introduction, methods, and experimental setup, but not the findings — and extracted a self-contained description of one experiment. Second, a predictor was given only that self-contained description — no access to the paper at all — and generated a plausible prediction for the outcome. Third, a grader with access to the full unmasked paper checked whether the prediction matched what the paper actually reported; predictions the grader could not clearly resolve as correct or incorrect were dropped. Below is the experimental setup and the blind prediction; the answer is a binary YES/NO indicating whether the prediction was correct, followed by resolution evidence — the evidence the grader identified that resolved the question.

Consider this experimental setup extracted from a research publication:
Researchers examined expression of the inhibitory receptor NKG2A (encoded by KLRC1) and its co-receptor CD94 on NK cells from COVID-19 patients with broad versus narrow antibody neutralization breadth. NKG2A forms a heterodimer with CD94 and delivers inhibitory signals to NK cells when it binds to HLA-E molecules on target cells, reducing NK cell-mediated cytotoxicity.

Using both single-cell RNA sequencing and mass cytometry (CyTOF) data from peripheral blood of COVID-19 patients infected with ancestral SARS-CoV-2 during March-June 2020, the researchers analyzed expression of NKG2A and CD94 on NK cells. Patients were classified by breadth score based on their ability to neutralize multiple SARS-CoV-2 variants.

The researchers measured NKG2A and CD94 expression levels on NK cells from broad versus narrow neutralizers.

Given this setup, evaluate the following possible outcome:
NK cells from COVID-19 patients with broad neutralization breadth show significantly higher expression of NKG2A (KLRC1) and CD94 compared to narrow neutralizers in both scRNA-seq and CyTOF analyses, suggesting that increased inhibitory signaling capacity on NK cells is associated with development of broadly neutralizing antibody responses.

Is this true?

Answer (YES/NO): NO